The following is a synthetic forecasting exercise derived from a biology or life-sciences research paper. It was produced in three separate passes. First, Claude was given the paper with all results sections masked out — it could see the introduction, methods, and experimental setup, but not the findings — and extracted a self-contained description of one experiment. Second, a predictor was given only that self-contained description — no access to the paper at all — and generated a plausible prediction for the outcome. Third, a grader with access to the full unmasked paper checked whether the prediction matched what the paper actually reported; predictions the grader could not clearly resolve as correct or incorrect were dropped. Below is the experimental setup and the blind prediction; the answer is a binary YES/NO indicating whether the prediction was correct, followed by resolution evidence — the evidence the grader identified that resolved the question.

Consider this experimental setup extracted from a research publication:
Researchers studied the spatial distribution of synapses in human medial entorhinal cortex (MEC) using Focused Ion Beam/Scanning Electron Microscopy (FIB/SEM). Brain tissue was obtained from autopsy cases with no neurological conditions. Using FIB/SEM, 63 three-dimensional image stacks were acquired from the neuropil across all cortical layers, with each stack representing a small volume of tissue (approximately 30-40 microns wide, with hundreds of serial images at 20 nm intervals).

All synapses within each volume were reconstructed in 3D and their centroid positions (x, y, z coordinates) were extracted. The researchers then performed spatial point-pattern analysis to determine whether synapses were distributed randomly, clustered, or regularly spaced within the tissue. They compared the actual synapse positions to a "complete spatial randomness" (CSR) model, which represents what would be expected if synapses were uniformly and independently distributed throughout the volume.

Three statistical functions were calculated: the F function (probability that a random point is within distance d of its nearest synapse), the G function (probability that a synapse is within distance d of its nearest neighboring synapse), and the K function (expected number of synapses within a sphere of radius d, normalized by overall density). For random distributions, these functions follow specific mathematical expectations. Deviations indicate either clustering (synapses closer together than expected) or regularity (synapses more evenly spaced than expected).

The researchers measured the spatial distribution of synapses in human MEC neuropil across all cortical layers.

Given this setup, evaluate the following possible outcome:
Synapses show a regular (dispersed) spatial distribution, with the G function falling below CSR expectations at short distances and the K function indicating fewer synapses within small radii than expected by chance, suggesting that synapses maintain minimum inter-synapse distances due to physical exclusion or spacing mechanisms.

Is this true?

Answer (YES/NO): NO